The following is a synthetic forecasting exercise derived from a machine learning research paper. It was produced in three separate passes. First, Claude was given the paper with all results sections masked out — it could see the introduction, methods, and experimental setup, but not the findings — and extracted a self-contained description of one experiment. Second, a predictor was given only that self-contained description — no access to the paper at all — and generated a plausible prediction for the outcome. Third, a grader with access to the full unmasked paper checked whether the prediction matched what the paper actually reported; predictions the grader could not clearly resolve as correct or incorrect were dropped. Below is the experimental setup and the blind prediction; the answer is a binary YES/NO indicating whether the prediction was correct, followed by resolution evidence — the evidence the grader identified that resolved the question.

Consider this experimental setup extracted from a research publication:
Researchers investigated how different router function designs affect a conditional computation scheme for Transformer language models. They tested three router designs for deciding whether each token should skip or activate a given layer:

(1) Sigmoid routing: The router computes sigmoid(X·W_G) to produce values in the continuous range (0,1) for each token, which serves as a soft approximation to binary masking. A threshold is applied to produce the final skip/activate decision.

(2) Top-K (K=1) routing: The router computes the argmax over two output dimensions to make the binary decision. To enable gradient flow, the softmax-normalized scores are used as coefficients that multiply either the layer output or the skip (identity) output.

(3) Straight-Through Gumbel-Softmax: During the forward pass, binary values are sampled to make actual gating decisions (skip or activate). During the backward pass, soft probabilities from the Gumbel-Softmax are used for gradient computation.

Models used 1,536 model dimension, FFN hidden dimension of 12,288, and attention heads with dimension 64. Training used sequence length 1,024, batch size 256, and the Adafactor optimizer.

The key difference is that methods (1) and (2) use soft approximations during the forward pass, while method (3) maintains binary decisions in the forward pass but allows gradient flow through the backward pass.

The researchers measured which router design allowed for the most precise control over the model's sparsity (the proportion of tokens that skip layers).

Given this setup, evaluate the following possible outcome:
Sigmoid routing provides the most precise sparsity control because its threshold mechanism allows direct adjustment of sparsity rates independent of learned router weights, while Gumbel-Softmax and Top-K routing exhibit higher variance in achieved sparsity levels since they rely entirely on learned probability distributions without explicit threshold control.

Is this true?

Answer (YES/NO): NO